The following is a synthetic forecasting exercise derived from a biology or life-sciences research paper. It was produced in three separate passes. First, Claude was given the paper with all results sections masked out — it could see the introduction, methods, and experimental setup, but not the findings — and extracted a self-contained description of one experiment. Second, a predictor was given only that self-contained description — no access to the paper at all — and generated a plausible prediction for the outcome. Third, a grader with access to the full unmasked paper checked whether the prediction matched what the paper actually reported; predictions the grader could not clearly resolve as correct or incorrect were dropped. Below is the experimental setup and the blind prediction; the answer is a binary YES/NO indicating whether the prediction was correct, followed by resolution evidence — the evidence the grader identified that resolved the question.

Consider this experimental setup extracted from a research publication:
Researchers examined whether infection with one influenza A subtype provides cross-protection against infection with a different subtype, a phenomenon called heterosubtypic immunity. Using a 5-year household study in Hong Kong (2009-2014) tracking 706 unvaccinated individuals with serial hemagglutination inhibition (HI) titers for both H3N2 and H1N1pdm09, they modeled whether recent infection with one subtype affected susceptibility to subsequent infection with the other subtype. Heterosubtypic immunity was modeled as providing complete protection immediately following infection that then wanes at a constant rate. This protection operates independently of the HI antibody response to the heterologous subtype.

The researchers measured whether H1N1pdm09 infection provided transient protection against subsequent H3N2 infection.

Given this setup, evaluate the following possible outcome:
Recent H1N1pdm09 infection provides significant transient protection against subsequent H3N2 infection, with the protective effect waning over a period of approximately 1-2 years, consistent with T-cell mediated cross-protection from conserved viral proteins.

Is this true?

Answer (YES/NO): NO